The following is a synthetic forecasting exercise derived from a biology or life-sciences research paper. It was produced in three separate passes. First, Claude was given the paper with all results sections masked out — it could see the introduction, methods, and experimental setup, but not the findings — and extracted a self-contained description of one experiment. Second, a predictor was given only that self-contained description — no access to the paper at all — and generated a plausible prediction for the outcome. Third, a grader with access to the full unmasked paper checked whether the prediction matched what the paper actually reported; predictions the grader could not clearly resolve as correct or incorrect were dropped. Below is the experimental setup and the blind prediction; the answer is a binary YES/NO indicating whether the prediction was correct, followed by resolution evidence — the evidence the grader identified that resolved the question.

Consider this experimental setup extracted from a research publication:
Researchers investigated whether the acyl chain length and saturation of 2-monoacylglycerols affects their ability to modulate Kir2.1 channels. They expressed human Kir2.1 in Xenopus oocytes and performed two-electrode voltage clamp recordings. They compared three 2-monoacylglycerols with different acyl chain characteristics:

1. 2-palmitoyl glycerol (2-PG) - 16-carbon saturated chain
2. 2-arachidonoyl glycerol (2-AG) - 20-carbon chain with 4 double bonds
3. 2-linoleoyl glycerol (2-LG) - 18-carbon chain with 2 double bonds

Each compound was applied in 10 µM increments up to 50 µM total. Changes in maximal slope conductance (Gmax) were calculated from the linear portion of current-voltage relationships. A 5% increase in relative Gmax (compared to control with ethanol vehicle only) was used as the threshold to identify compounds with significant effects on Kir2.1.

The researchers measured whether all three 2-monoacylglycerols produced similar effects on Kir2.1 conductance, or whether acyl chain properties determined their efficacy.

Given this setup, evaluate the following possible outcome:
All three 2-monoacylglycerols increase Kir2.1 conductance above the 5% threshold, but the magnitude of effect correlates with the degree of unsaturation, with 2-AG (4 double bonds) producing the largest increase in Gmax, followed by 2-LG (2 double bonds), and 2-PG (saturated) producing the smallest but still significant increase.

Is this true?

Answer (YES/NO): NO